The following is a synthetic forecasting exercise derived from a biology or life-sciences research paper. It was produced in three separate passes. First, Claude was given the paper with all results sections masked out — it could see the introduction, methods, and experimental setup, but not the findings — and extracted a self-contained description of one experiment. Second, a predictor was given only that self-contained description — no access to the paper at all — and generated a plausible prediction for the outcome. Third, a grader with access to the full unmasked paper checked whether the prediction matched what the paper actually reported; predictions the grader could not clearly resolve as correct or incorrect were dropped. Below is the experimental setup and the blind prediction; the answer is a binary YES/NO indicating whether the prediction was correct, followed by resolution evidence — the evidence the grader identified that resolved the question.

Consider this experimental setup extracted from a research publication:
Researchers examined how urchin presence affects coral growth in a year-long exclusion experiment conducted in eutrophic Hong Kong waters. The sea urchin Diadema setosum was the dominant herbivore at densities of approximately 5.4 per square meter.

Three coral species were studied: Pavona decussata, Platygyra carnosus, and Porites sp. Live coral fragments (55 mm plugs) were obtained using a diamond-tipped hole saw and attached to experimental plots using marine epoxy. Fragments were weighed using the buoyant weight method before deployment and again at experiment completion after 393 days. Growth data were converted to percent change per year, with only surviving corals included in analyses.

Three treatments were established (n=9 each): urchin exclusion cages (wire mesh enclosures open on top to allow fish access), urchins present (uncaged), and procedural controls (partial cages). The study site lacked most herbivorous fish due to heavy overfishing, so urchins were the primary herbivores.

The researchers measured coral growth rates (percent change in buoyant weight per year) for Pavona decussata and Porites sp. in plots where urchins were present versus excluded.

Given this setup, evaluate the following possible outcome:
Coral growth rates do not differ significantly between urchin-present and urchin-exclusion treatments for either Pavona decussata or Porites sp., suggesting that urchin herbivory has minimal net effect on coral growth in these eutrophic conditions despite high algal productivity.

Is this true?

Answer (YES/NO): YES